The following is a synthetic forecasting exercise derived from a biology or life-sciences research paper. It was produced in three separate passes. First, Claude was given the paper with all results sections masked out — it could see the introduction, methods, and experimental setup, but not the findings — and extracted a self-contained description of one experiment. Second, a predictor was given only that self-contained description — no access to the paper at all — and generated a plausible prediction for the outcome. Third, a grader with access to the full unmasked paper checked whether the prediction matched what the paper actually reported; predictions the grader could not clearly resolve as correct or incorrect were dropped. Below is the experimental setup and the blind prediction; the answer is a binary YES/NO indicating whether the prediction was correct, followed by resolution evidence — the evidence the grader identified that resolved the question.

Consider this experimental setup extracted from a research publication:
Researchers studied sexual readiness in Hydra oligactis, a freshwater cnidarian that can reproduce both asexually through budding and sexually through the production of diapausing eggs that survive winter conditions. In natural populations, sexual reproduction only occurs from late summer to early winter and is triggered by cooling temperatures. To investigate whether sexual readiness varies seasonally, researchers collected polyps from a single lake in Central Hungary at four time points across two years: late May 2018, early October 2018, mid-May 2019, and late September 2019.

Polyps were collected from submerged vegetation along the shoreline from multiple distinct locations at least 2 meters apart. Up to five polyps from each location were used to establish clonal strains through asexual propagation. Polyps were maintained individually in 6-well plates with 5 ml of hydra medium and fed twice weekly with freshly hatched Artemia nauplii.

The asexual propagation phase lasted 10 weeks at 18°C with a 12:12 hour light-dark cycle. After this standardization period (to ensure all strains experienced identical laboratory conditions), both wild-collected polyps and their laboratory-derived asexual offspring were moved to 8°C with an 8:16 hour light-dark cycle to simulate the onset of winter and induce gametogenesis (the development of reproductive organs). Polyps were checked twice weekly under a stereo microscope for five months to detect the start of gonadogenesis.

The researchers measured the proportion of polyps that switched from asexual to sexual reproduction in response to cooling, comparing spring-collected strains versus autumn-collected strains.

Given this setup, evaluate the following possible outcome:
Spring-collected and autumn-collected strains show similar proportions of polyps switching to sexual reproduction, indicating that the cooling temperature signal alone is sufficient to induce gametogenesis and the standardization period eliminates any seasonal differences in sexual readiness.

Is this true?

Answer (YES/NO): NO